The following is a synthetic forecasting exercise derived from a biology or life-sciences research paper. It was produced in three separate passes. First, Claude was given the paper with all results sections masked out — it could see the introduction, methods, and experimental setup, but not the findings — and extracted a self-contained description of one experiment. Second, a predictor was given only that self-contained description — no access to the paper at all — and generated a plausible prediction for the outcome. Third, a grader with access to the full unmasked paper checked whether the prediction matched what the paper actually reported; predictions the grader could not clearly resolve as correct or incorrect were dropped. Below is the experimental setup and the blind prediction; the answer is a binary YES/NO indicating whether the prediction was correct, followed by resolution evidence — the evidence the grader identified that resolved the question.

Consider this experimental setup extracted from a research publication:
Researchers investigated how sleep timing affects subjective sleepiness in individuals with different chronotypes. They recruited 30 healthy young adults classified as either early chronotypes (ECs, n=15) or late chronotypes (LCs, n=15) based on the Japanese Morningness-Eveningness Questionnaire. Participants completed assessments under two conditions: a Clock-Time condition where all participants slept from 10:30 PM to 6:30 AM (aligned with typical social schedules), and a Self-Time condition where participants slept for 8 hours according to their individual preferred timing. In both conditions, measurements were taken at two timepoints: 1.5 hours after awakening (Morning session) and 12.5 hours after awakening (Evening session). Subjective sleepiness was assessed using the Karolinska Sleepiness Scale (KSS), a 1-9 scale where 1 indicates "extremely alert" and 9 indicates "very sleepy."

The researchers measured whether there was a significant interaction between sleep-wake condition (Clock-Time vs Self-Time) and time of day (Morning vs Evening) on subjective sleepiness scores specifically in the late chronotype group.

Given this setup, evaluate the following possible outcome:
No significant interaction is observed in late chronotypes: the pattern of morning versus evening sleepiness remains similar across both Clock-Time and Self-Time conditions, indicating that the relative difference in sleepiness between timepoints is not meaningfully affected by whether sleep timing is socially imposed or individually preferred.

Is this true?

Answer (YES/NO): YES